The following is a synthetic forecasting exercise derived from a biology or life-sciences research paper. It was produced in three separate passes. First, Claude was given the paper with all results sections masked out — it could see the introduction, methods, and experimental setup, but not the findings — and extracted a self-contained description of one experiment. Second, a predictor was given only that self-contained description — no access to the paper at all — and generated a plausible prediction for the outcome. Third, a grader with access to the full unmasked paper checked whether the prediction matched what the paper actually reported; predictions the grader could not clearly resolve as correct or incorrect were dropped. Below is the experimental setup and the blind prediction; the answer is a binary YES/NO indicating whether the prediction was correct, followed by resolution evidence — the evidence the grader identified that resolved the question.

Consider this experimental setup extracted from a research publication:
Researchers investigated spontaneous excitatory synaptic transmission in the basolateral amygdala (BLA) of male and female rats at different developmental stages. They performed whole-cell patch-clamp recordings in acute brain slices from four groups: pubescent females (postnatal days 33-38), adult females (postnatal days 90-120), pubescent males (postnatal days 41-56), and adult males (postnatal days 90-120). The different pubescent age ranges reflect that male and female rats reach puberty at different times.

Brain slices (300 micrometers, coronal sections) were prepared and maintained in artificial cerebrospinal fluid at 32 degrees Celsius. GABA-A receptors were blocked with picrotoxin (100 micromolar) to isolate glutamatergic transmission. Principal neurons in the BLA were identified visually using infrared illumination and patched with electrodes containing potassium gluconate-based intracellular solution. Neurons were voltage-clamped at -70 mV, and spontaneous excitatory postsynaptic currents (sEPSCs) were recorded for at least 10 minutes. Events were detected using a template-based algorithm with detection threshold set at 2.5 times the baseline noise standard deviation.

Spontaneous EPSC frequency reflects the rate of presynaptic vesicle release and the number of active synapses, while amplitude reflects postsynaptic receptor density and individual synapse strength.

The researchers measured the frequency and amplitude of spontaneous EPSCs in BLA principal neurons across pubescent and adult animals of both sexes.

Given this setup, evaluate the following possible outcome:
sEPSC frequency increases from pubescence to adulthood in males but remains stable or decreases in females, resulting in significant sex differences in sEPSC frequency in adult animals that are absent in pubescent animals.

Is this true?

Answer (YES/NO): NO